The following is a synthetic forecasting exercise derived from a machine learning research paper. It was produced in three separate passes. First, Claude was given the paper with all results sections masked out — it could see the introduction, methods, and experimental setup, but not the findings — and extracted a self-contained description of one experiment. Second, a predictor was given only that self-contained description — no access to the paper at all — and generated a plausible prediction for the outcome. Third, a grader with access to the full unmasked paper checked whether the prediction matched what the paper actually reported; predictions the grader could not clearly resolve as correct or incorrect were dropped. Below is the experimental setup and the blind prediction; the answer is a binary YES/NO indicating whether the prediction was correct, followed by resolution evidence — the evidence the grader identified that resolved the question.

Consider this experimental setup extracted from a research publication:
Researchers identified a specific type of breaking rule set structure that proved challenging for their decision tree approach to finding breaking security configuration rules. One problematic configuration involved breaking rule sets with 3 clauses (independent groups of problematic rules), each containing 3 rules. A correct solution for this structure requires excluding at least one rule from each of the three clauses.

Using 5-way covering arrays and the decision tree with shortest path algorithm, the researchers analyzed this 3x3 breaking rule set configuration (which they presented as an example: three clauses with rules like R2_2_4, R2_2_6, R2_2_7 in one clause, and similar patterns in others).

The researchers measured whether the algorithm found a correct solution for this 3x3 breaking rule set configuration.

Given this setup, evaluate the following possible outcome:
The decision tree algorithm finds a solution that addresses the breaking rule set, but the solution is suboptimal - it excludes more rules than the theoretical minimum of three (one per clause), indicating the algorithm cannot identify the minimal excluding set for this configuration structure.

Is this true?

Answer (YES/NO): NO